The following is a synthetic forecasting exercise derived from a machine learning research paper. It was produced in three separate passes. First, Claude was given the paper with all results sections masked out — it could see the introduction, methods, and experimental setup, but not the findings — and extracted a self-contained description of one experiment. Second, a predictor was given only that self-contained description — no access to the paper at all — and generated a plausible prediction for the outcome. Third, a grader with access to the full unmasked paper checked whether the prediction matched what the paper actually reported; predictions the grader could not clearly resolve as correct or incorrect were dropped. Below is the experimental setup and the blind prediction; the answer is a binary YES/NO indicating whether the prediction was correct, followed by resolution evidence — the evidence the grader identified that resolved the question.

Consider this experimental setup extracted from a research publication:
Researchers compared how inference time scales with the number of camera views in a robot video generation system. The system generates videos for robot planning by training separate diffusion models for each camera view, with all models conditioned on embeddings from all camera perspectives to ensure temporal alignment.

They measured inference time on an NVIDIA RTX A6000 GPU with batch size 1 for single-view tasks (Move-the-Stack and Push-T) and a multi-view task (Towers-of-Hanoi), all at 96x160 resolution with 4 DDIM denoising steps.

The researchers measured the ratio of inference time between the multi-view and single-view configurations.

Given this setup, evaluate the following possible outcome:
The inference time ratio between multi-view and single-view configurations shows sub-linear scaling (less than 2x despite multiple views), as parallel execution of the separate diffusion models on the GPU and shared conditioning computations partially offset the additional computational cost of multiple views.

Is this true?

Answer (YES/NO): NO